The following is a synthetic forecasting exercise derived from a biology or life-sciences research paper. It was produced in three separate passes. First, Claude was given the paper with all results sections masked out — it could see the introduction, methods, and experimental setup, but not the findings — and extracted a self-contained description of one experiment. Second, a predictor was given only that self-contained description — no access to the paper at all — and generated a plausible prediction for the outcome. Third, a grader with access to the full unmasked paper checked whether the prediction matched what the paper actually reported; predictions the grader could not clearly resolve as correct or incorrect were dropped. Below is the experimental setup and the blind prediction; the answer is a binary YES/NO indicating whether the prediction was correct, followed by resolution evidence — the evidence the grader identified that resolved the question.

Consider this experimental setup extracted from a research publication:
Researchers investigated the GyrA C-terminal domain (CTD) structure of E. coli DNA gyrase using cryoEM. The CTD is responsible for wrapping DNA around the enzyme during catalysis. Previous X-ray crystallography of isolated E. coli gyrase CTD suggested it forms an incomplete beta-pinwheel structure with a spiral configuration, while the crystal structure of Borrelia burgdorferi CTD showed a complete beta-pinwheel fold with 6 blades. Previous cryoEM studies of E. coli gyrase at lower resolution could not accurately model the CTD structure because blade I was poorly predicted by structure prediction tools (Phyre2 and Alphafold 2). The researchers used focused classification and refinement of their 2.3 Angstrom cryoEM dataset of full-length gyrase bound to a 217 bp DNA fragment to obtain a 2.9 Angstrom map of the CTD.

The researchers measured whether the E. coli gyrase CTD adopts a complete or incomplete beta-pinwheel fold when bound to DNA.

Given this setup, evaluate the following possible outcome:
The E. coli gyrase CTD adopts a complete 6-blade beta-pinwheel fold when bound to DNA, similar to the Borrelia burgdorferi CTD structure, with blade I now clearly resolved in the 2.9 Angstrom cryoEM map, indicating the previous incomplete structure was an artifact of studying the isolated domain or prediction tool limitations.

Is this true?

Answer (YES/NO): YES